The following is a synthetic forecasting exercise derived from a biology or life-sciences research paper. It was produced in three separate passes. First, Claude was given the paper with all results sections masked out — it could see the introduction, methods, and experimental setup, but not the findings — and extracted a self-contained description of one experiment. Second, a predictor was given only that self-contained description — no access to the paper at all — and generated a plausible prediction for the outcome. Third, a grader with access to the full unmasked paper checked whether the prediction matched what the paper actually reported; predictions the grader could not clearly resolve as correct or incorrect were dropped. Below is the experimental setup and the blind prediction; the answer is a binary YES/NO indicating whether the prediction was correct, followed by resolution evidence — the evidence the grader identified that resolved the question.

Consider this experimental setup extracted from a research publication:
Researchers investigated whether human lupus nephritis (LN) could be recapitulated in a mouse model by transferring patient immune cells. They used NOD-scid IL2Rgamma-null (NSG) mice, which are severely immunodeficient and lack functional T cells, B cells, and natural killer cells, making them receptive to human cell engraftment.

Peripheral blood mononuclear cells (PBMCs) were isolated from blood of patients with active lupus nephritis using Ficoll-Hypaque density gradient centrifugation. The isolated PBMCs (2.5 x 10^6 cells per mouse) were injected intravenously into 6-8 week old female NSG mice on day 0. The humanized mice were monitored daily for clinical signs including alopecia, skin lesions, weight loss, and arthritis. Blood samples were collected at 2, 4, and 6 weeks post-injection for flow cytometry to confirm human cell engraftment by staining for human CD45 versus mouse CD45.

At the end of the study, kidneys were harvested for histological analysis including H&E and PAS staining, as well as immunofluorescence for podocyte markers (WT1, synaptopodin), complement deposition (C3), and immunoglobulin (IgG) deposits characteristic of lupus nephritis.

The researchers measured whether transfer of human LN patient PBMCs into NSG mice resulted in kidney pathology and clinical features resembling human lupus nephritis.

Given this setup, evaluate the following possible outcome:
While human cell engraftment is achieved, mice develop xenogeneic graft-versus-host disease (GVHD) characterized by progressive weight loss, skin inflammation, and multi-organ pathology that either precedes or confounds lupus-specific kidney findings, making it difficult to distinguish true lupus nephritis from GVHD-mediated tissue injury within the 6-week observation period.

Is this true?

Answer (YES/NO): NO